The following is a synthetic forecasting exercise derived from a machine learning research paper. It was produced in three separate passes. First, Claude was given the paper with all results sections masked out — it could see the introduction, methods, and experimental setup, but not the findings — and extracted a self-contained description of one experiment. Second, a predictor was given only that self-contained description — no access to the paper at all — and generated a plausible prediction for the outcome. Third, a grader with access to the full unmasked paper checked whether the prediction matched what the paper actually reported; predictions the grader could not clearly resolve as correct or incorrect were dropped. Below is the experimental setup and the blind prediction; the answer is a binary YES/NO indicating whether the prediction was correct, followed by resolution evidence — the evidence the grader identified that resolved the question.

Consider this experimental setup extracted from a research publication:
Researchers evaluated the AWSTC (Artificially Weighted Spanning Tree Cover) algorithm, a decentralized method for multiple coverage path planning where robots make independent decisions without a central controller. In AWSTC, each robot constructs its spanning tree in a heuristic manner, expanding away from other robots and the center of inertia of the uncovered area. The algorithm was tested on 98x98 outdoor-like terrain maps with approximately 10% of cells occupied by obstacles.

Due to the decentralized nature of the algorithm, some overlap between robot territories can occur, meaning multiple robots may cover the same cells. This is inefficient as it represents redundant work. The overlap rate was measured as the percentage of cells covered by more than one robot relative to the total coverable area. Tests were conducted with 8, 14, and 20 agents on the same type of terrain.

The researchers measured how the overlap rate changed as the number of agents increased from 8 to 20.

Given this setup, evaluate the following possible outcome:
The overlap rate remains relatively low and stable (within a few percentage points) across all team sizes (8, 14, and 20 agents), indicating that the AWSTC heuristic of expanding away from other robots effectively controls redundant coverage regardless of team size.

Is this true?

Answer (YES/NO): NO